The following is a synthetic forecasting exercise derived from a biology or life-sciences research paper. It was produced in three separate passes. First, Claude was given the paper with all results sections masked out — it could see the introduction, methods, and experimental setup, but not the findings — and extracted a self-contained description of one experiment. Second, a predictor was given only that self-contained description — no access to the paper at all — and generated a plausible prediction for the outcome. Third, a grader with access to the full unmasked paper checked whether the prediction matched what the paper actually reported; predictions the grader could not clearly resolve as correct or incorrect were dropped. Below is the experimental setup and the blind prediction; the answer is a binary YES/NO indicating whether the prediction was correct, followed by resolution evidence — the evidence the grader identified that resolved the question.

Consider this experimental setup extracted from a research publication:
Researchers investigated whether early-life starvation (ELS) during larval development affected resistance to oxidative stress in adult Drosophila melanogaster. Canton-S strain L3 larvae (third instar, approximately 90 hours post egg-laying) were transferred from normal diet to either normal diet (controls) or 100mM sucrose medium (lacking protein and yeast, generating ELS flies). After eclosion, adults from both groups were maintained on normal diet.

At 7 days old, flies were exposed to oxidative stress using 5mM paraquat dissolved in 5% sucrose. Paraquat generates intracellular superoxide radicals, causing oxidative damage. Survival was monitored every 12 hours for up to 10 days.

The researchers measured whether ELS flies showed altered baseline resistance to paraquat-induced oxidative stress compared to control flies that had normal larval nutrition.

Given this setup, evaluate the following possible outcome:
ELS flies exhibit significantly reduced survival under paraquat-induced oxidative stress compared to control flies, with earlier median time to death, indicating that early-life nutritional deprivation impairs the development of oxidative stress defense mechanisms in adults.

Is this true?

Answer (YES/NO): NO